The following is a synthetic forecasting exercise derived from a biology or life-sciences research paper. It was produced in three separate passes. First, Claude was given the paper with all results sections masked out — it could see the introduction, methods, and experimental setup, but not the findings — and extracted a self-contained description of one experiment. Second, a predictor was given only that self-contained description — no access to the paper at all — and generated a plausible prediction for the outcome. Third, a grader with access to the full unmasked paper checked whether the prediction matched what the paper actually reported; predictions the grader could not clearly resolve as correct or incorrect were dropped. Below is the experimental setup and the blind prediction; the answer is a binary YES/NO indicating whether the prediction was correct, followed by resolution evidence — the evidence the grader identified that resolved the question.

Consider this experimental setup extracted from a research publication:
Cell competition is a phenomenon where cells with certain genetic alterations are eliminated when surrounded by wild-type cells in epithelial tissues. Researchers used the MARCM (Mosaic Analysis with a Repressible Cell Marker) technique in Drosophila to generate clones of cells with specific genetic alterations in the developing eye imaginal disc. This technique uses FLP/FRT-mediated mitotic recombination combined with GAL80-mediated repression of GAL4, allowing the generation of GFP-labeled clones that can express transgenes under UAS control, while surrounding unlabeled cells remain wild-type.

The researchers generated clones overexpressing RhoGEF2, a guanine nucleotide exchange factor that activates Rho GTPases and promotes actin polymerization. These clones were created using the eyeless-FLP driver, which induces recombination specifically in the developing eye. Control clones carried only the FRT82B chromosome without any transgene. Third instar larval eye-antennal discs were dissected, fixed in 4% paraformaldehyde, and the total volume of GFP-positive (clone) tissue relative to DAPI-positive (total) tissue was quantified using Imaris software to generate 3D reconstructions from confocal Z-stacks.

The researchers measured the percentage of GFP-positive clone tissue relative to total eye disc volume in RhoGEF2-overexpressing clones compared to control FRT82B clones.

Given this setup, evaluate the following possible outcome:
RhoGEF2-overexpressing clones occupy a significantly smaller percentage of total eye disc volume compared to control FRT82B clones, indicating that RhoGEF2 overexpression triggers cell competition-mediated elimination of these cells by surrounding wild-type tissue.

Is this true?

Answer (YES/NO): YES